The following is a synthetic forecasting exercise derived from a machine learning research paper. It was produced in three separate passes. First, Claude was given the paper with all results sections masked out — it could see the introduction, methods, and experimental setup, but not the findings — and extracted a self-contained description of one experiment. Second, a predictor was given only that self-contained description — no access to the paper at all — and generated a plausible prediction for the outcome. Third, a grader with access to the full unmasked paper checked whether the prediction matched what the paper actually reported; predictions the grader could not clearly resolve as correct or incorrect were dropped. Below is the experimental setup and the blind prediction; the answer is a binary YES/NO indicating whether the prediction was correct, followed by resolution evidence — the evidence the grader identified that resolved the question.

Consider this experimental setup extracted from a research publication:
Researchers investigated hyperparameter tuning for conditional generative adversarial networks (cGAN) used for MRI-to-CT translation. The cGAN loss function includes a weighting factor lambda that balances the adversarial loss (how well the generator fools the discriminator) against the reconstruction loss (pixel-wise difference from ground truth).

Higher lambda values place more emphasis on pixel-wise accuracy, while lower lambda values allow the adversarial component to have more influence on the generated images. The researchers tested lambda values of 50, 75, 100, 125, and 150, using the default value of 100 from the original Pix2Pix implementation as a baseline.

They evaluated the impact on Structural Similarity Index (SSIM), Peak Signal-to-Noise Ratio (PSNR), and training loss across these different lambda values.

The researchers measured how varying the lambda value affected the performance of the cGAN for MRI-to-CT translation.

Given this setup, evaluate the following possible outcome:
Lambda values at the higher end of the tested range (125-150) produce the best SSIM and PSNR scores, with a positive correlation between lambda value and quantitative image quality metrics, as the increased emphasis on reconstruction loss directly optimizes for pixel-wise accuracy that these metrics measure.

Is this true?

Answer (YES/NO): NO